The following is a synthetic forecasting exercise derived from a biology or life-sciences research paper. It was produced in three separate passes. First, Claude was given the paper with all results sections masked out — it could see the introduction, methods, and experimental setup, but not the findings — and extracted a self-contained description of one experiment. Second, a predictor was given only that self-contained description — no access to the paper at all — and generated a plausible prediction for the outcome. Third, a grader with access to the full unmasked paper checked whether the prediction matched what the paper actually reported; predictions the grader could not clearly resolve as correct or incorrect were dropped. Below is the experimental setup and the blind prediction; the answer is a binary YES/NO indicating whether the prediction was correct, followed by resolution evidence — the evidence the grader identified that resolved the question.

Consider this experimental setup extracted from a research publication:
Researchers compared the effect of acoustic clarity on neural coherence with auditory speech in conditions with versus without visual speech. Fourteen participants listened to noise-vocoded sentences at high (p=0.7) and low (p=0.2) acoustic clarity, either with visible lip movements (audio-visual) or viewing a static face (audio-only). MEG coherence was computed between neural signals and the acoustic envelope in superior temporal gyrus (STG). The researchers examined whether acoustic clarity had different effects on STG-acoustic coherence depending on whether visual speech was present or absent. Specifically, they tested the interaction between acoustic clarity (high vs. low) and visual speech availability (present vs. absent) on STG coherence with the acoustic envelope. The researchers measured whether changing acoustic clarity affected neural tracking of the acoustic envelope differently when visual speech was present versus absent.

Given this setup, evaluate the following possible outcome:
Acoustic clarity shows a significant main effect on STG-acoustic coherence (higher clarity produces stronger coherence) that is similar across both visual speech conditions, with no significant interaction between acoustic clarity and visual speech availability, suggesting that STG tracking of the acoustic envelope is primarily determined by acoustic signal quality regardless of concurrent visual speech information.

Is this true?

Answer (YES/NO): NO